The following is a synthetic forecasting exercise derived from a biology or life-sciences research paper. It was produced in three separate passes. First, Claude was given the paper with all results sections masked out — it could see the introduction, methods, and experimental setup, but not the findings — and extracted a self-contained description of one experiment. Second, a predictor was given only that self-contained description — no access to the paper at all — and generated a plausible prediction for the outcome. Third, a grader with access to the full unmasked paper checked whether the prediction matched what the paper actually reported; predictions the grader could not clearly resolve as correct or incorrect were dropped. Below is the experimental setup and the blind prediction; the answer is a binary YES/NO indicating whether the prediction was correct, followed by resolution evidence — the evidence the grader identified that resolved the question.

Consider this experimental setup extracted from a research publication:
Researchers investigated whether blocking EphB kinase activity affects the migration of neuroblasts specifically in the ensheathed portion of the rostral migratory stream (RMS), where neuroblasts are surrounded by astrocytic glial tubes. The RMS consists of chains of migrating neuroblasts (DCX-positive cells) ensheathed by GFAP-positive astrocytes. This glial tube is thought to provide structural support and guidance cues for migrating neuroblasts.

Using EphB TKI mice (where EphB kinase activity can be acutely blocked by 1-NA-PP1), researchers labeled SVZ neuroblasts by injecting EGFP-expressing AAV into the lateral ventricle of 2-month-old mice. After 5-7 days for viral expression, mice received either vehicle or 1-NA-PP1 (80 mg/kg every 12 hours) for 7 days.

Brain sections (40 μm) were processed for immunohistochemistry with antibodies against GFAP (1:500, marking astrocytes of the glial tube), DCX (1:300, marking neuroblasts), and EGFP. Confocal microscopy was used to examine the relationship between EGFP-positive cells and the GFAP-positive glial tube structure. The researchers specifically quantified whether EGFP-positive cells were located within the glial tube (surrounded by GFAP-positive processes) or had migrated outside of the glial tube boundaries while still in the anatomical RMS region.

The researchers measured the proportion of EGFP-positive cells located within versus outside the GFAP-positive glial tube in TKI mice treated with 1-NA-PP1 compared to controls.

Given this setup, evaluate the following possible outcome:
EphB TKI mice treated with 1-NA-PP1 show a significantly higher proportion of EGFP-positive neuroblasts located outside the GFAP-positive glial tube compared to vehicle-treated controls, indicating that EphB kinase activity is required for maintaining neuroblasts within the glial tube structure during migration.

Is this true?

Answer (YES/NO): YES